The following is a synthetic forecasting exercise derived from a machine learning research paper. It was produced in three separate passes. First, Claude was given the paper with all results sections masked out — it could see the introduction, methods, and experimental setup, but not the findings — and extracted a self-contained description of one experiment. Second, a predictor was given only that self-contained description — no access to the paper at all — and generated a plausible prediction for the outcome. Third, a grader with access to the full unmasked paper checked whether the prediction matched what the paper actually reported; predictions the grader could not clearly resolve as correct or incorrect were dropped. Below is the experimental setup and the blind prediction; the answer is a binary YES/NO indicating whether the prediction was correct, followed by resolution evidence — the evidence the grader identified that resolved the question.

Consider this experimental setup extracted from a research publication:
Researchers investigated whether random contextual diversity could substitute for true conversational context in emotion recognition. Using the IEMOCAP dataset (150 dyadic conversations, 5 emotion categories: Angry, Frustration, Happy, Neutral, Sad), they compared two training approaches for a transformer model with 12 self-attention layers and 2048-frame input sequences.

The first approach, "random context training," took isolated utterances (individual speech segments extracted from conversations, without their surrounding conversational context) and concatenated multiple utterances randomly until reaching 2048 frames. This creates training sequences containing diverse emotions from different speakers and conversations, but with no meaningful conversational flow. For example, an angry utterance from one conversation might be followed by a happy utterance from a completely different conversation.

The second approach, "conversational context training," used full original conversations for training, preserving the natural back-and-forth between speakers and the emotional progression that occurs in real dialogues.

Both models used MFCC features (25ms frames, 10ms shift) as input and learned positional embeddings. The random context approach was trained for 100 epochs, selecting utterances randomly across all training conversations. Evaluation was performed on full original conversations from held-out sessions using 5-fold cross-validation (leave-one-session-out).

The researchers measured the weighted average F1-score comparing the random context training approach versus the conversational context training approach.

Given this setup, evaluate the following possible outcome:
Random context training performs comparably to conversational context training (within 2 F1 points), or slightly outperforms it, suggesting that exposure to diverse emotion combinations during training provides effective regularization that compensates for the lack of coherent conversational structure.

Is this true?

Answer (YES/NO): YES